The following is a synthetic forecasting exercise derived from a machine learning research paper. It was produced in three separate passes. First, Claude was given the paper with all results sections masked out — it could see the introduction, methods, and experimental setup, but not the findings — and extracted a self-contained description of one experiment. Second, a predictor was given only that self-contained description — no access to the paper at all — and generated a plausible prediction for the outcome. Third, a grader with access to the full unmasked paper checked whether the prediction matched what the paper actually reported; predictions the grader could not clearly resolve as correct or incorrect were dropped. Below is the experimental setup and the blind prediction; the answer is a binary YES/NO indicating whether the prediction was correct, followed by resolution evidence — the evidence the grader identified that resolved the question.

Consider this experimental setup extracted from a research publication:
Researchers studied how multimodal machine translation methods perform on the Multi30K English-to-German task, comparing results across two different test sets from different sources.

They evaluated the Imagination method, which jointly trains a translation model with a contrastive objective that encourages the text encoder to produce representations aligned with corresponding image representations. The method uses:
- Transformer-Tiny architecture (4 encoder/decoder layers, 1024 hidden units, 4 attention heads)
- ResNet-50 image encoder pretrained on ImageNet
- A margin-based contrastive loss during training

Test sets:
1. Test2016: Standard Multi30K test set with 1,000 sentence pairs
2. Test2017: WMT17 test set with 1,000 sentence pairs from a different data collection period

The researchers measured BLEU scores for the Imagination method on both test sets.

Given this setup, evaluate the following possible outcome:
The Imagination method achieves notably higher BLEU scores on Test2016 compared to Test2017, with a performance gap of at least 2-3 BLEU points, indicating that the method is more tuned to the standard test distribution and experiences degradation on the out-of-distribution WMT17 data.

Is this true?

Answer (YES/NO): YES